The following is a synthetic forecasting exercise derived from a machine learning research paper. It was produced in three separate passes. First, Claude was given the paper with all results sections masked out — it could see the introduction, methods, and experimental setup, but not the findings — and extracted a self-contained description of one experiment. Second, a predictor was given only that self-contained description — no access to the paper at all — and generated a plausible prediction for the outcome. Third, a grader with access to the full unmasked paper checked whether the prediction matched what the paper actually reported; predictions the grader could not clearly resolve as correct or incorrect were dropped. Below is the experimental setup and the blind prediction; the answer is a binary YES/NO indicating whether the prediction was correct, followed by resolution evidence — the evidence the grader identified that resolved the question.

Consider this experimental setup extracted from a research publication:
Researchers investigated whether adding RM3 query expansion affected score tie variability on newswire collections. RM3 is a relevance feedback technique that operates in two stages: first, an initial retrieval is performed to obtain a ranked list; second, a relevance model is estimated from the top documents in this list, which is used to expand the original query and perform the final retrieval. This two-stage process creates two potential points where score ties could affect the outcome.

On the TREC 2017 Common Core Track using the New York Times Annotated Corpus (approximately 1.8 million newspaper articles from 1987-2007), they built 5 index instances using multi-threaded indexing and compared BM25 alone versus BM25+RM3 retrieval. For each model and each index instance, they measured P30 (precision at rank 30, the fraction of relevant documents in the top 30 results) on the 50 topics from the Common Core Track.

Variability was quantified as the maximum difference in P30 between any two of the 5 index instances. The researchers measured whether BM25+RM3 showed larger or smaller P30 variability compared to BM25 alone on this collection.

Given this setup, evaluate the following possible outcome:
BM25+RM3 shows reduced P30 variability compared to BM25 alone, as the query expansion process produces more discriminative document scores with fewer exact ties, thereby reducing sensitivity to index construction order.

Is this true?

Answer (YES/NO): NO